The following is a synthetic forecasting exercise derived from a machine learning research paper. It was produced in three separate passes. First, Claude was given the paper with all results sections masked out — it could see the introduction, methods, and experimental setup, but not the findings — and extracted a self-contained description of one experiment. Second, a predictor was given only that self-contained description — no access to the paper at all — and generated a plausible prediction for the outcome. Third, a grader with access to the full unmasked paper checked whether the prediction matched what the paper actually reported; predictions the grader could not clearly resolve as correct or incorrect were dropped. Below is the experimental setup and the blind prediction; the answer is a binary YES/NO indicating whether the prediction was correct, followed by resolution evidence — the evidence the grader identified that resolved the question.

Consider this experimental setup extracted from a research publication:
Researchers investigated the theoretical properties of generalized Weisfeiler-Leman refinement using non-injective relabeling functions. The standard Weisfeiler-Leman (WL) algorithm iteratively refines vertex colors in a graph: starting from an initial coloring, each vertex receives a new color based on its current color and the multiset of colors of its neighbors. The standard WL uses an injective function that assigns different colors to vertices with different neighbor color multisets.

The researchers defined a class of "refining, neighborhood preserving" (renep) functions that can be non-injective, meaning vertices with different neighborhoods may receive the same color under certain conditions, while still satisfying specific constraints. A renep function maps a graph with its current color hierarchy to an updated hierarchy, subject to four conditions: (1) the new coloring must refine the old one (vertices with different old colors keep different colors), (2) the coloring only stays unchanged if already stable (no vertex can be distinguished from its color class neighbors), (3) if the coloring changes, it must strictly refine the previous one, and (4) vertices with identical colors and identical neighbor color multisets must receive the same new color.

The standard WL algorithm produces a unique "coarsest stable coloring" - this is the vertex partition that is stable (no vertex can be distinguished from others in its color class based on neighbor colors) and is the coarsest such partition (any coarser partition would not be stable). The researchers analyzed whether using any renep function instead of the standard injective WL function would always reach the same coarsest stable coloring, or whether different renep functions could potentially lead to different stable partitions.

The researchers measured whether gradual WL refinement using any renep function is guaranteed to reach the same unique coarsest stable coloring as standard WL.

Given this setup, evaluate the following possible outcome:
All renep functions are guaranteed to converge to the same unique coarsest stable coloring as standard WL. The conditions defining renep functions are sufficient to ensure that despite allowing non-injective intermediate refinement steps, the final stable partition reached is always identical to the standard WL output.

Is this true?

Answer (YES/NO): YES